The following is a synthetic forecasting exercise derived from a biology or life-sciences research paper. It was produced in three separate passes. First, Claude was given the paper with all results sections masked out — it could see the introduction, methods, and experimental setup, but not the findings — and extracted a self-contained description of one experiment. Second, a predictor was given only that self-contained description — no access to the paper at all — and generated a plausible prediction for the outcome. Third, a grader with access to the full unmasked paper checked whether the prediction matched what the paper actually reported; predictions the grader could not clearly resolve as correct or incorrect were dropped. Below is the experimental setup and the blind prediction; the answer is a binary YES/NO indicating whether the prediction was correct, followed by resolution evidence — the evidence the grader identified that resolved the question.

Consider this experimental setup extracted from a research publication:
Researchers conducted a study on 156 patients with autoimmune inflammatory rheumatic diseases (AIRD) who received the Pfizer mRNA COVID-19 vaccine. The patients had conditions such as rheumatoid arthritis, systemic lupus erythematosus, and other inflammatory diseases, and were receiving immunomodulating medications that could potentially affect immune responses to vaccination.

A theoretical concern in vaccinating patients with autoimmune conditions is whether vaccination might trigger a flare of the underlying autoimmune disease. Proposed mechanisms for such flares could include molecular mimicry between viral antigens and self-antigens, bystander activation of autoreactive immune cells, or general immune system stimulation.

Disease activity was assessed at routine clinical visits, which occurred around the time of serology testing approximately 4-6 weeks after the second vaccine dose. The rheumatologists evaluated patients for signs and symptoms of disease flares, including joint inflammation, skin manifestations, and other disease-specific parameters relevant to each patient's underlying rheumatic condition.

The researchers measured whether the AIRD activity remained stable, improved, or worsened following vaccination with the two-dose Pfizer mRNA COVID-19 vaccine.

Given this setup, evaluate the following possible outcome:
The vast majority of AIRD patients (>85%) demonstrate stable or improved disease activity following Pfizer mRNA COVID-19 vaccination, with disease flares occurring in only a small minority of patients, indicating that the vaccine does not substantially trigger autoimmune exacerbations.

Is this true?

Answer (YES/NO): YES